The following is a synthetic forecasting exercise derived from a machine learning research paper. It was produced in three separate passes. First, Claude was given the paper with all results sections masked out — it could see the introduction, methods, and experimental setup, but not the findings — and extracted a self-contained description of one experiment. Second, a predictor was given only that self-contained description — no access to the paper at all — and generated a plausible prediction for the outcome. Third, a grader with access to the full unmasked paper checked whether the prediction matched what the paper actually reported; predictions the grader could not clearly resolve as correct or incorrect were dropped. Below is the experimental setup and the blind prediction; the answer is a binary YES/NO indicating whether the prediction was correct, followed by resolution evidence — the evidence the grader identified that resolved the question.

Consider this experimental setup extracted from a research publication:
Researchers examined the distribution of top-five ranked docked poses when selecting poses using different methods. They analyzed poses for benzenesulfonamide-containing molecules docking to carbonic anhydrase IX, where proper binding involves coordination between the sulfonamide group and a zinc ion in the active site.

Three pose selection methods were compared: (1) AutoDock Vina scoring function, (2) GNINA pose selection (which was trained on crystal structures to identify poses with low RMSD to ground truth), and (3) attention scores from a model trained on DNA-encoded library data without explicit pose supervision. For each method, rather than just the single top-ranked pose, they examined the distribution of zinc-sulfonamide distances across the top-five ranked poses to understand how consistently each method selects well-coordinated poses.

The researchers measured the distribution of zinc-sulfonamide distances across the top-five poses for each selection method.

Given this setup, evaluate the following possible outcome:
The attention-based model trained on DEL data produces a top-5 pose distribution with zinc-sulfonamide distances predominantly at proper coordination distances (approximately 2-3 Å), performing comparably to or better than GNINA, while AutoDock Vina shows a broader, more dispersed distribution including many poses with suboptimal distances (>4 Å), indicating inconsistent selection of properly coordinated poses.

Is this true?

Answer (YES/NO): YES